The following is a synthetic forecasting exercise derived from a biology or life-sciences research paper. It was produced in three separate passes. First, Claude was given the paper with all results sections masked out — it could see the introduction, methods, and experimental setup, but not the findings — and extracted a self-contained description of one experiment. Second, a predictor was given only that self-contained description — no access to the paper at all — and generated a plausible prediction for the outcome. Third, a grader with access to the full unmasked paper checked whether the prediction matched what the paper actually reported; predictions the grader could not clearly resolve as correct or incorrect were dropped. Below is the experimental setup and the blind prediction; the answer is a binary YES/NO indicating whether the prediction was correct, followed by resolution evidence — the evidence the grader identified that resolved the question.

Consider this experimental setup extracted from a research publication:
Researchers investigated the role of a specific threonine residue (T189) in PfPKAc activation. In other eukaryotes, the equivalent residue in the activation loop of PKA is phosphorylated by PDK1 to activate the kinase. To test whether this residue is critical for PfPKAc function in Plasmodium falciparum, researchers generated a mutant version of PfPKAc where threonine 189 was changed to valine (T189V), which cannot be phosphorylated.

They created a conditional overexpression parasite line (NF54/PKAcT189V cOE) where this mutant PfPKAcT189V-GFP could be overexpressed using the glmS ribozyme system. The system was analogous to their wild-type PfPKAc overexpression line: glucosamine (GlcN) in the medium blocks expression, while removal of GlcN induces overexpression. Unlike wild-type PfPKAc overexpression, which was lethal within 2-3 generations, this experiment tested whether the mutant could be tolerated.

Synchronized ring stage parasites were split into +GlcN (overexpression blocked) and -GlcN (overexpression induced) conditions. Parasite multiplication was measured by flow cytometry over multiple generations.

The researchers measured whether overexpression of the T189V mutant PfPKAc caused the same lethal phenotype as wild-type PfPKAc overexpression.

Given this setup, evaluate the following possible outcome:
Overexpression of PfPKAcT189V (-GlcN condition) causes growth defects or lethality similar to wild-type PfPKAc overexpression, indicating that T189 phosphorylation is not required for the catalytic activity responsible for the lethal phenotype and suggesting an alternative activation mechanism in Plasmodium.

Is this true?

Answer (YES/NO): NO